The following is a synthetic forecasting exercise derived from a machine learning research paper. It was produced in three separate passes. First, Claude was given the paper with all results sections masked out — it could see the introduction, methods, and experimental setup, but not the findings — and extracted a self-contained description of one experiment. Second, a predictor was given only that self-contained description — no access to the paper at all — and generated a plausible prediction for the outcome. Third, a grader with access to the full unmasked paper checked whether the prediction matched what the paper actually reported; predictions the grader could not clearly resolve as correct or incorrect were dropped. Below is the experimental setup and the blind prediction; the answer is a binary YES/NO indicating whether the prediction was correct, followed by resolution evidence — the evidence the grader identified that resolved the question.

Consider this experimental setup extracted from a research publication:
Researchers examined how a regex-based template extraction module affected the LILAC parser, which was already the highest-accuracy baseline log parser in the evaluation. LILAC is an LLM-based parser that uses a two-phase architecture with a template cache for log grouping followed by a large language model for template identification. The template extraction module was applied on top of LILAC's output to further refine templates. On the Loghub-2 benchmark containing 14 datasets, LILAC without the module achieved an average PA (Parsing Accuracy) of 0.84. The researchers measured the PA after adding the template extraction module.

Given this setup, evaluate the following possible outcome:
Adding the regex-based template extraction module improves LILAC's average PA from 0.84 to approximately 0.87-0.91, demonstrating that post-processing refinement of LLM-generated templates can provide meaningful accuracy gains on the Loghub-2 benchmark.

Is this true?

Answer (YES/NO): NO